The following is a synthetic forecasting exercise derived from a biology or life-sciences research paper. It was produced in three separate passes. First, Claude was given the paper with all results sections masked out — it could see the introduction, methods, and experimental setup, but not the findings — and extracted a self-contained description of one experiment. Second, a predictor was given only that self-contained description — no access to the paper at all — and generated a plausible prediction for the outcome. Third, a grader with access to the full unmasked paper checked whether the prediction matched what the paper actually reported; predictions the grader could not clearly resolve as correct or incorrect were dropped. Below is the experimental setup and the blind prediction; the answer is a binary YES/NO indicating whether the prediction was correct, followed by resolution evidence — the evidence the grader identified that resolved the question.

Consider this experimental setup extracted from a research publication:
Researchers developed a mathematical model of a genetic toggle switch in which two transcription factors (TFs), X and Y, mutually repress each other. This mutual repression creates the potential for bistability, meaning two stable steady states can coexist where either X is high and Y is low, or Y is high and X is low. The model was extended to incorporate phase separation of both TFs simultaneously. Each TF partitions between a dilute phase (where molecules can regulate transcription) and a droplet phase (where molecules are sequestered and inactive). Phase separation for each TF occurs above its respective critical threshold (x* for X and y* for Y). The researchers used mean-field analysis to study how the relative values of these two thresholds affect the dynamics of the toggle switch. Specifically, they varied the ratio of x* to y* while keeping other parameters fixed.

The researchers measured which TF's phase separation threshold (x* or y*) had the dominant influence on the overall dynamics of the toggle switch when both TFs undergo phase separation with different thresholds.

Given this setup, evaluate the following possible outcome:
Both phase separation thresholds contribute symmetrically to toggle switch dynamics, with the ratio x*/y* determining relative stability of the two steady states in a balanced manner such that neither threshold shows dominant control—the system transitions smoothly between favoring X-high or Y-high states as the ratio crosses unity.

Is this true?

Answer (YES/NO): NO